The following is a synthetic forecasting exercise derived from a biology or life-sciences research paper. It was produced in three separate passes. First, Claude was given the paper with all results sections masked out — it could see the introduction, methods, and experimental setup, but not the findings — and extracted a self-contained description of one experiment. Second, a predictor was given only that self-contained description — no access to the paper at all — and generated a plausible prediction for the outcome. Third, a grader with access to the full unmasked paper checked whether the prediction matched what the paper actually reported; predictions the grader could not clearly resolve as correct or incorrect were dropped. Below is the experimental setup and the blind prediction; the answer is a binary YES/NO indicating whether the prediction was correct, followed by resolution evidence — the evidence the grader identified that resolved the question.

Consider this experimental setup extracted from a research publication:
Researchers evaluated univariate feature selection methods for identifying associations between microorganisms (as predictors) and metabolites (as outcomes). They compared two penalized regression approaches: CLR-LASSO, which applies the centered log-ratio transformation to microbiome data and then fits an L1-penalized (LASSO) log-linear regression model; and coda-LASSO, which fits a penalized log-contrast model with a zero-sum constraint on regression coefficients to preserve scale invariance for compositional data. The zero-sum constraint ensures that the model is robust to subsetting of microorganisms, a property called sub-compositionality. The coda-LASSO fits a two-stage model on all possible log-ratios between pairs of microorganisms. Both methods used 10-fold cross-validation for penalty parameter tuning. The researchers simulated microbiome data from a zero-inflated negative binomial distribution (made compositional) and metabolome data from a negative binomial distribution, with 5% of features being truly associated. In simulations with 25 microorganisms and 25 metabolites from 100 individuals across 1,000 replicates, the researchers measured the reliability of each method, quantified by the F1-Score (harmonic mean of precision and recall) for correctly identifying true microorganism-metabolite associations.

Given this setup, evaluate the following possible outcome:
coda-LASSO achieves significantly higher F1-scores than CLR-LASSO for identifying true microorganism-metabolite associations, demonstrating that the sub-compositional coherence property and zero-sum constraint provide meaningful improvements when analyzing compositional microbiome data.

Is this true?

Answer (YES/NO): NO